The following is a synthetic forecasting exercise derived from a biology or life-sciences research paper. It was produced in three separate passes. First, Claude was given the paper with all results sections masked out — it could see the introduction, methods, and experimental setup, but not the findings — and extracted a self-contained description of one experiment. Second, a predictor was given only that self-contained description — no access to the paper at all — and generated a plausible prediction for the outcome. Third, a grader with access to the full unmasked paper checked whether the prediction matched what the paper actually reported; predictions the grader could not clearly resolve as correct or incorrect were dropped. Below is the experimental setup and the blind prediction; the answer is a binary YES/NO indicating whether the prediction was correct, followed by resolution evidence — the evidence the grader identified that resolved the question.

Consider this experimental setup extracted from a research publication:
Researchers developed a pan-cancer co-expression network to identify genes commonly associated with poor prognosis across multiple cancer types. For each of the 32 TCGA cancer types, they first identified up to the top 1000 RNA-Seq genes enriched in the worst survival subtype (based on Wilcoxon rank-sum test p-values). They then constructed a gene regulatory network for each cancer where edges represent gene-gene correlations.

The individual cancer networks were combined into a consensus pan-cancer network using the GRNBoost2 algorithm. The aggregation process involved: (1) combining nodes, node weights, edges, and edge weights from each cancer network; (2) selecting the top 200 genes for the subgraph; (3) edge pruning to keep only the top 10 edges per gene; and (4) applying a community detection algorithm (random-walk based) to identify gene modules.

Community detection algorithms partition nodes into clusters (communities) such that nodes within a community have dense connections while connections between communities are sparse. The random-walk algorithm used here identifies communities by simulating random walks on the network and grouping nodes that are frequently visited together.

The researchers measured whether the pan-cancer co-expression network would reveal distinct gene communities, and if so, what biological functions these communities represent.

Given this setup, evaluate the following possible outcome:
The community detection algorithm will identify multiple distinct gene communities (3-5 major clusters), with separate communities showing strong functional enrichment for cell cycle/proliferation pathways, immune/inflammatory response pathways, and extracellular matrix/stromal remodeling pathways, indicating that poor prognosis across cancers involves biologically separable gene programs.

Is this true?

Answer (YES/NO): YES